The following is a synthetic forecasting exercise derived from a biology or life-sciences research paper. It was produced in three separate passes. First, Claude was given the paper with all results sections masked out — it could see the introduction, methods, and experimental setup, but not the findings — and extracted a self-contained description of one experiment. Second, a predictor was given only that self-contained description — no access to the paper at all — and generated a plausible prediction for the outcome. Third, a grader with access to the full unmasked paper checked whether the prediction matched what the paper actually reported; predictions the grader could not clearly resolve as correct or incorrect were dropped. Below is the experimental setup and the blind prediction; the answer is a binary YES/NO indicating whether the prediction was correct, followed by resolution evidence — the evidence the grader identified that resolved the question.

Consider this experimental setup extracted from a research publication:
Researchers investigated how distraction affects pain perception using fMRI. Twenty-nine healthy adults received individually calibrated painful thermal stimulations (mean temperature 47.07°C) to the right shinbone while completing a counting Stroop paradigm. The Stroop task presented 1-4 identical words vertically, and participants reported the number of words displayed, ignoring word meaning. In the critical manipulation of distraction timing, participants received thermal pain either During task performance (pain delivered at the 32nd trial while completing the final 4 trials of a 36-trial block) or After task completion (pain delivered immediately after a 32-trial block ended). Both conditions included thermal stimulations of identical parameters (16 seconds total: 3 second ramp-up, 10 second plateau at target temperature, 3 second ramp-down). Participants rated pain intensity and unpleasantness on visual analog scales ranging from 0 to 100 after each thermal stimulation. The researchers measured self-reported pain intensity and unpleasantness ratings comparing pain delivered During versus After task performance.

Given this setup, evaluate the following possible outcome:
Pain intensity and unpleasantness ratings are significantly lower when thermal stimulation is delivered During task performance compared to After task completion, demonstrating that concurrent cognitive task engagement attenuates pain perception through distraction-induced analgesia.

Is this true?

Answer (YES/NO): YES